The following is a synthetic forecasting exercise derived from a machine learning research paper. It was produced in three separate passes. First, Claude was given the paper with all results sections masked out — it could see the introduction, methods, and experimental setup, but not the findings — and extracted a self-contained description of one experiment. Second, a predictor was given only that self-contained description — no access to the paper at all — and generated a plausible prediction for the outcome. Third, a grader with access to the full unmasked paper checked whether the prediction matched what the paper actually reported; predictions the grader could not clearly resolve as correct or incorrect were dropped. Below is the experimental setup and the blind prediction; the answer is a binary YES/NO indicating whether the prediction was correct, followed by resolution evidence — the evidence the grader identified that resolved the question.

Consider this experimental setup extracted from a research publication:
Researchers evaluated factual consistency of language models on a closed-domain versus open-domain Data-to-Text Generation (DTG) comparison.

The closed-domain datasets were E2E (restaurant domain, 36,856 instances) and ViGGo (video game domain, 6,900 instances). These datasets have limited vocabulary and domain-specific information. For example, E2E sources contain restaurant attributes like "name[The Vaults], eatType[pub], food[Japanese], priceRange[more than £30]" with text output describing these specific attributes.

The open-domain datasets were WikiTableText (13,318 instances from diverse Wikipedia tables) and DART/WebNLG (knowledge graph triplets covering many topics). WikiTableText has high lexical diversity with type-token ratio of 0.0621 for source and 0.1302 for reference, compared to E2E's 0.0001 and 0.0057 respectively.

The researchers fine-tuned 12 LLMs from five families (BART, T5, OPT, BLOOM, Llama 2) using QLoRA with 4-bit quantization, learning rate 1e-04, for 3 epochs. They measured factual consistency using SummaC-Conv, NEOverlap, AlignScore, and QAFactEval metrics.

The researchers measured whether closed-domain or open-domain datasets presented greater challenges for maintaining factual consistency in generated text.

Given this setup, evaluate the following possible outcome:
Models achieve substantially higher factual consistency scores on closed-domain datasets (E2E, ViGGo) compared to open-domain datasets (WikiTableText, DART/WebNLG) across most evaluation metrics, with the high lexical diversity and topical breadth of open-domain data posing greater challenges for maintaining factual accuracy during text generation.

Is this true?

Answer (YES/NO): NO